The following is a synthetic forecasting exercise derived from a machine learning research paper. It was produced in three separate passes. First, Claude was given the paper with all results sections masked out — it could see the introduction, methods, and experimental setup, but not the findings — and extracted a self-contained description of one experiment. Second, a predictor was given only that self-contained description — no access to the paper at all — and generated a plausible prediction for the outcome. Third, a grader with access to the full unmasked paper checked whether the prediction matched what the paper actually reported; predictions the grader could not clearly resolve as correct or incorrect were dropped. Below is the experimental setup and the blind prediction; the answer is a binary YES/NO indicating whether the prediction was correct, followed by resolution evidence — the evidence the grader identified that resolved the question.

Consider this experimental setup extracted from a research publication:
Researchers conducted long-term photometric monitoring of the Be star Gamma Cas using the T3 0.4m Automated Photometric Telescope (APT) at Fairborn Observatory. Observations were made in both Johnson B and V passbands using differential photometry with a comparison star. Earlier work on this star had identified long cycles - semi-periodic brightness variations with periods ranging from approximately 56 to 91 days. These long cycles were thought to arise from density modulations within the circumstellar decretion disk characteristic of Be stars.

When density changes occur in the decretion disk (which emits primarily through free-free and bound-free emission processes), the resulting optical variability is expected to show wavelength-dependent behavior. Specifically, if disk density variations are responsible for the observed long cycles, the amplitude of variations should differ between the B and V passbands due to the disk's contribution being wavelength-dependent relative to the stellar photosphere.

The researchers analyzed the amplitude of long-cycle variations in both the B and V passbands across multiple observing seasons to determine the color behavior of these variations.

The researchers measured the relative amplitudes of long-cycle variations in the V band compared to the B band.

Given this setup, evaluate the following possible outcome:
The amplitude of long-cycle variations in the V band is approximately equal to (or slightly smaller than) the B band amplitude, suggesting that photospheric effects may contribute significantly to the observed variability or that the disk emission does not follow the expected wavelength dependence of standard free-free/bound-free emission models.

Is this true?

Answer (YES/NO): NO